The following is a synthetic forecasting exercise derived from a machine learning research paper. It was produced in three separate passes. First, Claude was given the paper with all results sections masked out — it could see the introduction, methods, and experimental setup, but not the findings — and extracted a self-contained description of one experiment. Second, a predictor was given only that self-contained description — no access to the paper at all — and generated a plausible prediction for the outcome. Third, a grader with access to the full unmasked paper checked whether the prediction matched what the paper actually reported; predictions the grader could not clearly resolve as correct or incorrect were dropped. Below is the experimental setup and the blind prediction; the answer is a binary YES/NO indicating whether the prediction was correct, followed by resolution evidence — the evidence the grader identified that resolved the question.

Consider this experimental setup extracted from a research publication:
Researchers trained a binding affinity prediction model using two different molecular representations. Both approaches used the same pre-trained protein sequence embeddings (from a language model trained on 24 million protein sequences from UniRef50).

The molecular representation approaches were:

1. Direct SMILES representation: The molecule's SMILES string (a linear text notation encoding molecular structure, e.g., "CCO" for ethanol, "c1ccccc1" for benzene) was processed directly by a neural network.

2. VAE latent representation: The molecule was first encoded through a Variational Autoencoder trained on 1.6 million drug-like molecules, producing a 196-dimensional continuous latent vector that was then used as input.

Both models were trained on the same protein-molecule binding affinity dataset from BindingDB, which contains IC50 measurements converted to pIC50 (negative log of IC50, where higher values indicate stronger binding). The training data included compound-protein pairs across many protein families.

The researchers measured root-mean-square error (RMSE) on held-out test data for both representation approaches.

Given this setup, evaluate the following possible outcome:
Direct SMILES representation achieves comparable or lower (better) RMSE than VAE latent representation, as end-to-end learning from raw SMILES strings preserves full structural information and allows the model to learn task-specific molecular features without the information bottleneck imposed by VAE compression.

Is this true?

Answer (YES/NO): YES